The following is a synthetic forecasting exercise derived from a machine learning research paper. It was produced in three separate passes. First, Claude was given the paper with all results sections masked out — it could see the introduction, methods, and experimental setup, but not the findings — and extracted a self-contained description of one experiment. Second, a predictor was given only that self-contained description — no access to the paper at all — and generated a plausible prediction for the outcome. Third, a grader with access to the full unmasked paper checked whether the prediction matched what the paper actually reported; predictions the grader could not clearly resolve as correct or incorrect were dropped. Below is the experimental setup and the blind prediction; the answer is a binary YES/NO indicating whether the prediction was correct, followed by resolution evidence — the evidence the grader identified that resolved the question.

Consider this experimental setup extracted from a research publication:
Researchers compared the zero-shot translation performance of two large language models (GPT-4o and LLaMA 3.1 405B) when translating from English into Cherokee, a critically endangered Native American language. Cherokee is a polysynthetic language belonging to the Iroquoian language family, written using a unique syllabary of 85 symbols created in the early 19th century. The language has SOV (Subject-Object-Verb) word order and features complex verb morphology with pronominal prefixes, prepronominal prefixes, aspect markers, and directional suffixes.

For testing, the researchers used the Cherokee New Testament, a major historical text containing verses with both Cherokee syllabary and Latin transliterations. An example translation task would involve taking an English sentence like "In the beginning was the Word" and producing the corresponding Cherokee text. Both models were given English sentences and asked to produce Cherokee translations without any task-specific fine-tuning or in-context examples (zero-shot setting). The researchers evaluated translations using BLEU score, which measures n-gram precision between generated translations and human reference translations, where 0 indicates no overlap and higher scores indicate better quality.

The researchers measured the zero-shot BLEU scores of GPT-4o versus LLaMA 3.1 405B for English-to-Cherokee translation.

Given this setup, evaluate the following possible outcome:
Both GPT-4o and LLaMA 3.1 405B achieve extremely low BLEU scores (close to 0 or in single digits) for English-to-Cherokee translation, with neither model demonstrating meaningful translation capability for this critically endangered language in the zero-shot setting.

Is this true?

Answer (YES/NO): YES